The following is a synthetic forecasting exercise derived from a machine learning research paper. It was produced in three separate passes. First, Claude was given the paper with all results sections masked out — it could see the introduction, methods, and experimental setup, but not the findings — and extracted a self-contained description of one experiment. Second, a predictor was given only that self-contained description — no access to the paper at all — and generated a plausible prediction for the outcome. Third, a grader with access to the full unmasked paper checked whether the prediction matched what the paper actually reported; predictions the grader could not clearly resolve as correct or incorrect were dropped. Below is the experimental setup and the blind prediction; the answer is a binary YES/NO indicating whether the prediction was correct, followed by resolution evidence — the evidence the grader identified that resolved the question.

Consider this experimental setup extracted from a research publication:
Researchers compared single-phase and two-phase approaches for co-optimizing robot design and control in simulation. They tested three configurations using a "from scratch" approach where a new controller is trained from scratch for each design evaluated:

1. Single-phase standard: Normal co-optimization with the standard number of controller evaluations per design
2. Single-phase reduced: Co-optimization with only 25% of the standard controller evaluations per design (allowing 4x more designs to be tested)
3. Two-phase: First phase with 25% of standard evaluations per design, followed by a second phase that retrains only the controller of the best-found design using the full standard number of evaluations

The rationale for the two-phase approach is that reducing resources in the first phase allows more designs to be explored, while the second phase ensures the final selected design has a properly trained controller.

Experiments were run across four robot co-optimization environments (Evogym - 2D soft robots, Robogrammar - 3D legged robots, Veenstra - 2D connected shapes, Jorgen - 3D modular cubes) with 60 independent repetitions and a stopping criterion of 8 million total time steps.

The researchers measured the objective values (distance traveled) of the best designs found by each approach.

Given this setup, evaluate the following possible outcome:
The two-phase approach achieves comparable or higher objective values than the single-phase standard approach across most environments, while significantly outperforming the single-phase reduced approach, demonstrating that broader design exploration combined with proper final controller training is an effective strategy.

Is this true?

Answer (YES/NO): YES